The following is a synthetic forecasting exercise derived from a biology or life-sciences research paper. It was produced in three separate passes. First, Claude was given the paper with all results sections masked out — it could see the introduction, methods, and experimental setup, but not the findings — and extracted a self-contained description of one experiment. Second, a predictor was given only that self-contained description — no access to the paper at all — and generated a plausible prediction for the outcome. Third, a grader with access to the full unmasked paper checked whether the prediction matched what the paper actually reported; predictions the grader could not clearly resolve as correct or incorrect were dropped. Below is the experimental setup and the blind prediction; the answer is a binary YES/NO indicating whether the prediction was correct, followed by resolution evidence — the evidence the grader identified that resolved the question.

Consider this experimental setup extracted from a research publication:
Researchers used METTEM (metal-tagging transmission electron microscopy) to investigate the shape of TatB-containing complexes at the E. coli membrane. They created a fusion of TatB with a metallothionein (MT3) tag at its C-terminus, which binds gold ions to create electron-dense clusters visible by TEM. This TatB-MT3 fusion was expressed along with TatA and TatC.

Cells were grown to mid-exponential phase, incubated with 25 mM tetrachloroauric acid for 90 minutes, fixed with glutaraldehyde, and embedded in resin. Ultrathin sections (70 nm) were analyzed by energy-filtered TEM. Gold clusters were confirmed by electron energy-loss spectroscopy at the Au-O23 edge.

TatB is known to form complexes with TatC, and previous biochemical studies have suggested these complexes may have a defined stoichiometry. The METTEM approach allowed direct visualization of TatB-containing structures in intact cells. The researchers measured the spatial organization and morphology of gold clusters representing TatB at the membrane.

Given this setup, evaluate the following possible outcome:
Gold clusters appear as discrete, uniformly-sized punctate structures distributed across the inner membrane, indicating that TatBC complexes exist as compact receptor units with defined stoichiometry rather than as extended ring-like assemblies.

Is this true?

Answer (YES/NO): NO